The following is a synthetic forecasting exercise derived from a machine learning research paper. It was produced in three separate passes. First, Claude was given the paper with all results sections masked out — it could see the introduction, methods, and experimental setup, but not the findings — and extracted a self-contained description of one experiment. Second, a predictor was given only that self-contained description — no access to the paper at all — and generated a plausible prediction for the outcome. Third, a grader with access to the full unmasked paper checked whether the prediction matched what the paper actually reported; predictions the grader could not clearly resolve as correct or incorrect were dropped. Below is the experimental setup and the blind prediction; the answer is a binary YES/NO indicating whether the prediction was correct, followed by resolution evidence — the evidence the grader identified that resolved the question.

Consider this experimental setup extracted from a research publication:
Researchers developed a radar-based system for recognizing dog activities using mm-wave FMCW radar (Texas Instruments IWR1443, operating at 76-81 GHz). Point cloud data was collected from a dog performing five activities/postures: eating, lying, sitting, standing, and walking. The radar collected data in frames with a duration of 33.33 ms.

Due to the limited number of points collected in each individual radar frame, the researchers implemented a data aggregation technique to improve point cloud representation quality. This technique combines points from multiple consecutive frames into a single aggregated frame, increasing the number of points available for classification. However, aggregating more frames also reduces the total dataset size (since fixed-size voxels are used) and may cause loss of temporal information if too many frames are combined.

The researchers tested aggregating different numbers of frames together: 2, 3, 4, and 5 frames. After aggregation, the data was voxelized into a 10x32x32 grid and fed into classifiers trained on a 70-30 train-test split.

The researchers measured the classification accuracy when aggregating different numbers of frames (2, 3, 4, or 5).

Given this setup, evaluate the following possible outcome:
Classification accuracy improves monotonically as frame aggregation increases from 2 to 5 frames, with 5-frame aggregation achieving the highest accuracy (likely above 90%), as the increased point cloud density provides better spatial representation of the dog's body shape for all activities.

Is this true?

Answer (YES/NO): NO